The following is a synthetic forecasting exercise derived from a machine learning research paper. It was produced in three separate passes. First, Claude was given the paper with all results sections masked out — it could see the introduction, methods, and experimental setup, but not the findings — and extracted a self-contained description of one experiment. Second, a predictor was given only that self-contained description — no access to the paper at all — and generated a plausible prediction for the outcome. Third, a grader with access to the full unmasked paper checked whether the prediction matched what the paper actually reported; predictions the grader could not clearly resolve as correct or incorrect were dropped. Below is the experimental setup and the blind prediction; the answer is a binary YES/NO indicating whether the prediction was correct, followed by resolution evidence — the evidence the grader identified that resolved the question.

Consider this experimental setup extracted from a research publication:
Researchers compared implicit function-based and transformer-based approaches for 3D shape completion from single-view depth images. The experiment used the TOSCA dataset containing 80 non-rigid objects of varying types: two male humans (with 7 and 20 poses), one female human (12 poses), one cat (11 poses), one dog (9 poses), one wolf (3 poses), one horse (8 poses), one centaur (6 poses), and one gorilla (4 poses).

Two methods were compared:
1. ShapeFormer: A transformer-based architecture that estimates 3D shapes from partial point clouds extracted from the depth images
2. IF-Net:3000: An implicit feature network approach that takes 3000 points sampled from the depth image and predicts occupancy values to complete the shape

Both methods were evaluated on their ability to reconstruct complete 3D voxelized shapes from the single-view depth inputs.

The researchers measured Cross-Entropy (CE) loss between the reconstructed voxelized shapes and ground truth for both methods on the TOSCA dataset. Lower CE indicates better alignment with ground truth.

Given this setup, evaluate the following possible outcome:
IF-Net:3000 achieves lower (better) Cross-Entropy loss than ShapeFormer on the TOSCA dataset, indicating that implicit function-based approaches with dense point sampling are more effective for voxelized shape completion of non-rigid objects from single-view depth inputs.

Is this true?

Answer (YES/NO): YES